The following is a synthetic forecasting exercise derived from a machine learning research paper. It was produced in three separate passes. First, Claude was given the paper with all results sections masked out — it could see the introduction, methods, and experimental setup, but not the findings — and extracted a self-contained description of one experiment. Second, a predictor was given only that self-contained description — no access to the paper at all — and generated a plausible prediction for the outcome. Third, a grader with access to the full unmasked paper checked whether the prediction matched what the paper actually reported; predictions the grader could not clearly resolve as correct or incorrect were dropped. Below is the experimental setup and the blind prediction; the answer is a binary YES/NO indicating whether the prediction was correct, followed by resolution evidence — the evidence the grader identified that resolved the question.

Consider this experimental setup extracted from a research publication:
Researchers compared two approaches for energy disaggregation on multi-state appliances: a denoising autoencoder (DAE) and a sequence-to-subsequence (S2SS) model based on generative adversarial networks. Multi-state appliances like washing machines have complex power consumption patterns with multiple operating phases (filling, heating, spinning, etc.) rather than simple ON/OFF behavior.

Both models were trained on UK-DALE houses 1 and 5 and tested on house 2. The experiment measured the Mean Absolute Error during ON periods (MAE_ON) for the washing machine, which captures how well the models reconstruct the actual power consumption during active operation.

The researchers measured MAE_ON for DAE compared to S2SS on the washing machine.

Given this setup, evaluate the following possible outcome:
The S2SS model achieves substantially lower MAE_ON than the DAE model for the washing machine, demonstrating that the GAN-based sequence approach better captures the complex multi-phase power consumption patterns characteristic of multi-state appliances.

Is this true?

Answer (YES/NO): YES